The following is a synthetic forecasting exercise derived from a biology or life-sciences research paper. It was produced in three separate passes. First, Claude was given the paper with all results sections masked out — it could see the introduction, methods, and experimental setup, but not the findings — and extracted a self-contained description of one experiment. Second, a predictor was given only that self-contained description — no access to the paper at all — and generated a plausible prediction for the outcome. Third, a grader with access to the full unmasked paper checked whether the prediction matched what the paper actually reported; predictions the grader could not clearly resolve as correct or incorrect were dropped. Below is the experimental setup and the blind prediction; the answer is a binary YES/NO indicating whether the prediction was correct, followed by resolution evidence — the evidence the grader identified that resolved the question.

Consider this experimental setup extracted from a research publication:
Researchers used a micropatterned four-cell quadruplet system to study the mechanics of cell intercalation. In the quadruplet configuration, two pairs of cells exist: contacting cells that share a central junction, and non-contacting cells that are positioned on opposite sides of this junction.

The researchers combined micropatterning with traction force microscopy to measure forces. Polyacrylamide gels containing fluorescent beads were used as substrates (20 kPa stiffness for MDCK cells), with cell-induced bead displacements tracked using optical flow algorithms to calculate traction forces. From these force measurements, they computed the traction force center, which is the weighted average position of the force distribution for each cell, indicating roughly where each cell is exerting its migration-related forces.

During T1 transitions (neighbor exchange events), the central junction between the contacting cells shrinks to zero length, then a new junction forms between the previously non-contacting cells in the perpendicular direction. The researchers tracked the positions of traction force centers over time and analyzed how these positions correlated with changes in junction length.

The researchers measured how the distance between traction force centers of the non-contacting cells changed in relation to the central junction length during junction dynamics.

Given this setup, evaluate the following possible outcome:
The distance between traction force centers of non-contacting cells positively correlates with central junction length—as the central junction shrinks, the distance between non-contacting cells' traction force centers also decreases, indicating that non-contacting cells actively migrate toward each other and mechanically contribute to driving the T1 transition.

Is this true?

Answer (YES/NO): YES